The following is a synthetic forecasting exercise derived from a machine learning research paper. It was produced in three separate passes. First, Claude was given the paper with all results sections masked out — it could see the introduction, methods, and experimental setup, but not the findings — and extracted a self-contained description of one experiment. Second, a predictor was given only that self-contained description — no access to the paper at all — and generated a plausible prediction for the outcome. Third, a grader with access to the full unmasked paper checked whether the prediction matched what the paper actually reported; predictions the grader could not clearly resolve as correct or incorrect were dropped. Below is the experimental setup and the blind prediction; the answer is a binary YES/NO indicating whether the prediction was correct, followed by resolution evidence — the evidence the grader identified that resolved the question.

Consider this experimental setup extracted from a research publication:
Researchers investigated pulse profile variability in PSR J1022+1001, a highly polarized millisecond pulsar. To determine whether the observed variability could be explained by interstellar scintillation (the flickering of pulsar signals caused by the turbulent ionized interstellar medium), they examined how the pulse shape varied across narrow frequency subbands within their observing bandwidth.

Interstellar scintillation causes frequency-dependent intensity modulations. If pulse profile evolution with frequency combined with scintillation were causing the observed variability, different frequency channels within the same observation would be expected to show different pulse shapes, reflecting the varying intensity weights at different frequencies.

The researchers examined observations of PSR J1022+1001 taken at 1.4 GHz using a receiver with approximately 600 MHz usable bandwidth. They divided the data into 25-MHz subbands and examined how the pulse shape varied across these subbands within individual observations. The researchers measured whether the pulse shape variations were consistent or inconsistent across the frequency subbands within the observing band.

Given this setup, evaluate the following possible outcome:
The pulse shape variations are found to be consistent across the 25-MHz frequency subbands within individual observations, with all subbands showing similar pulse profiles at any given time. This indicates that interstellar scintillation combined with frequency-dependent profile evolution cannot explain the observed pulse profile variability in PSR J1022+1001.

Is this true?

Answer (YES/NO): YES